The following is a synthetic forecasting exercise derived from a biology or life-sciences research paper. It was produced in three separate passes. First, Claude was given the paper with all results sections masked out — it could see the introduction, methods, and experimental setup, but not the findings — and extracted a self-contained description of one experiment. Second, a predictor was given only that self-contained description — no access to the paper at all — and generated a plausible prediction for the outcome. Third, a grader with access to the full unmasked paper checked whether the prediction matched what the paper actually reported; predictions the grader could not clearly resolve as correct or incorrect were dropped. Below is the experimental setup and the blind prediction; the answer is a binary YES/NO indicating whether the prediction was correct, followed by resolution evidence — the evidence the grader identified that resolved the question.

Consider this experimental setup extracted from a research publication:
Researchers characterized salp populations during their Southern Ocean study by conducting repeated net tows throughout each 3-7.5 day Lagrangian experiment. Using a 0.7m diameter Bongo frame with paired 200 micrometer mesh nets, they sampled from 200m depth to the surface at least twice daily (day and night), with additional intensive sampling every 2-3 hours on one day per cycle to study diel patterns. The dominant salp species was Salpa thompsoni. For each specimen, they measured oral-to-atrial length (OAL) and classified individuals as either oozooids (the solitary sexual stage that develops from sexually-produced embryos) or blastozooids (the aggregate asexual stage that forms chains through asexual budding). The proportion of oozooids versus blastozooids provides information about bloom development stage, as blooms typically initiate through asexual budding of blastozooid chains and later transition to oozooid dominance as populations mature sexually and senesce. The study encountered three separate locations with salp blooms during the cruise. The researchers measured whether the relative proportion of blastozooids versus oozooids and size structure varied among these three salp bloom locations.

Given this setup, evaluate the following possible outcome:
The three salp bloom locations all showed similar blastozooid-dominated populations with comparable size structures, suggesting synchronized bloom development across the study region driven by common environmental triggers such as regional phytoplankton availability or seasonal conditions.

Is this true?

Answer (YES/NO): NO